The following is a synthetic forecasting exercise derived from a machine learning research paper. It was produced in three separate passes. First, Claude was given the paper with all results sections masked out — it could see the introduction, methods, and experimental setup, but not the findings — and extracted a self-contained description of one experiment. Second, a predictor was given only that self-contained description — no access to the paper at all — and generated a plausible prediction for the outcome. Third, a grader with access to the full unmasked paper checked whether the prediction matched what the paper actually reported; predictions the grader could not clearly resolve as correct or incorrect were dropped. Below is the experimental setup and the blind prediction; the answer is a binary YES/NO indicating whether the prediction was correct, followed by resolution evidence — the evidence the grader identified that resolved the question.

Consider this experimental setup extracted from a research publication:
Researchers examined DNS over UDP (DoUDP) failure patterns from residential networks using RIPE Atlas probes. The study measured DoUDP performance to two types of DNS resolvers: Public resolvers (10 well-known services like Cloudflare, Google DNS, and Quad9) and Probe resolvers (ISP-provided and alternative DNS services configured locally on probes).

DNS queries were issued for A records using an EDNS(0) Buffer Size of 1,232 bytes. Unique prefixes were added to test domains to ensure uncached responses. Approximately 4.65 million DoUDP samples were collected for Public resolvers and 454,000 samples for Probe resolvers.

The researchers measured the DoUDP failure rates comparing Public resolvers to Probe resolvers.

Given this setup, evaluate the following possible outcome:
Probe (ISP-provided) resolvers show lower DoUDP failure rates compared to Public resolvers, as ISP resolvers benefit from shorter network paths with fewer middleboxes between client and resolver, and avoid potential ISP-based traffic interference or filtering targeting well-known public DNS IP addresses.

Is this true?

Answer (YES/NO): YES